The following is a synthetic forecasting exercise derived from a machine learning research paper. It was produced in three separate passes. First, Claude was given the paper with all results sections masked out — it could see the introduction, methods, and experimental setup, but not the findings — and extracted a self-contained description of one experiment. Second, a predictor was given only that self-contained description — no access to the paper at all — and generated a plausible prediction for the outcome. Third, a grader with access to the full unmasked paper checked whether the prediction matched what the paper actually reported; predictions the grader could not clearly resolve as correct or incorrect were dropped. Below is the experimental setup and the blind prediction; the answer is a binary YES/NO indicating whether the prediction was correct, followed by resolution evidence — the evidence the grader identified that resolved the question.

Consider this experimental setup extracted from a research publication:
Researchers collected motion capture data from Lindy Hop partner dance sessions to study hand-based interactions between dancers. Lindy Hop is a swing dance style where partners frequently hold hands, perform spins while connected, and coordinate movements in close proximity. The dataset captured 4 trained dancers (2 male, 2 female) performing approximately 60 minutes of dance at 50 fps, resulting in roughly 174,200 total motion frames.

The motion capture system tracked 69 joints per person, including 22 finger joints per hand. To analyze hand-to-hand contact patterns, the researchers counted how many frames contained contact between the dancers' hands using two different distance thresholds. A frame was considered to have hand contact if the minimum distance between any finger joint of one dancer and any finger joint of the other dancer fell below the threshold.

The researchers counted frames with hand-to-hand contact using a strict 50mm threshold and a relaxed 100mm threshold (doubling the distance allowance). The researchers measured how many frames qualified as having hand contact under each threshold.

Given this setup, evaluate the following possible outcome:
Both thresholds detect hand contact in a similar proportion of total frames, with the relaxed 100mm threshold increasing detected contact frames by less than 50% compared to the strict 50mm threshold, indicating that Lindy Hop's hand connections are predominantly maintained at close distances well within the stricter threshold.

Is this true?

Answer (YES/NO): YES